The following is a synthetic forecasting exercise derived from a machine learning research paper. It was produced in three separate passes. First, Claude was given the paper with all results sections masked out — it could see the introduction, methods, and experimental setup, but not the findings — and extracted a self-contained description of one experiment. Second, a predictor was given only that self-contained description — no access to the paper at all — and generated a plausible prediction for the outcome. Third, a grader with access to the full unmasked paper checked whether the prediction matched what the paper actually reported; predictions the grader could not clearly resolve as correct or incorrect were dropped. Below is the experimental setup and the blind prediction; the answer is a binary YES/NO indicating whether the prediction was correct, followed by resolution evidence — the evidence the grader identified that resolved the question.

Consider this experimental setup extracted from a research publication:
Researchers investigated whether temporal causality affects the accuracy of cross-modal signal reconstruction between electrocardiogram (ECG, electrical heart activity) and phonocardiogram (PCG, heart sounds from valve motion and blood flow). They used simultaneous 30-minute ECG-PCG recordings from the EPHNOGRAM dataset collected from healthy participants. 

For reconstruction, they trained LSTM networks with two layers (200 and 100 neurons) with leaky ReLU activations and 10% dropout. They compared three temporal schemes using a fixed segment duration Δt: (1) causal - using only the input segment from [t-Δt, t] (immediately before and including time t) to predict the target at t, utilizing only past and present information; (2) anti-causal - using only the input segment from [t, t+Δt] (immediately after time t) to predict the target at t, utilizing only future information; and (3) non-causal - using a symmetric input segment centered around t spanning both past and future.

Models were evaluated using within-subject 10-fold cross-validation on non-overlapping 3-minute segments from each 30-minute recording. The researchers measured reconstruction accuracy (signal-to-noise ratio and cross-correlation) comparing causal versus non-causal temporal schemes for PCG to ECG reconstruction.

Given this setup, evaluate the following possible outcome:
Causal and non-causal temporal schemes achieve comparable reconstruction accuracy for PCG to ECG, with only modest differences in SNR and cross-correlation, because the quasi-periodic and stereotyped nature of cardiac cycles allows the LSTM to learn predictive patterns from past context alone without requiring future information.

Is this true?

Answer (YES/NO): NO